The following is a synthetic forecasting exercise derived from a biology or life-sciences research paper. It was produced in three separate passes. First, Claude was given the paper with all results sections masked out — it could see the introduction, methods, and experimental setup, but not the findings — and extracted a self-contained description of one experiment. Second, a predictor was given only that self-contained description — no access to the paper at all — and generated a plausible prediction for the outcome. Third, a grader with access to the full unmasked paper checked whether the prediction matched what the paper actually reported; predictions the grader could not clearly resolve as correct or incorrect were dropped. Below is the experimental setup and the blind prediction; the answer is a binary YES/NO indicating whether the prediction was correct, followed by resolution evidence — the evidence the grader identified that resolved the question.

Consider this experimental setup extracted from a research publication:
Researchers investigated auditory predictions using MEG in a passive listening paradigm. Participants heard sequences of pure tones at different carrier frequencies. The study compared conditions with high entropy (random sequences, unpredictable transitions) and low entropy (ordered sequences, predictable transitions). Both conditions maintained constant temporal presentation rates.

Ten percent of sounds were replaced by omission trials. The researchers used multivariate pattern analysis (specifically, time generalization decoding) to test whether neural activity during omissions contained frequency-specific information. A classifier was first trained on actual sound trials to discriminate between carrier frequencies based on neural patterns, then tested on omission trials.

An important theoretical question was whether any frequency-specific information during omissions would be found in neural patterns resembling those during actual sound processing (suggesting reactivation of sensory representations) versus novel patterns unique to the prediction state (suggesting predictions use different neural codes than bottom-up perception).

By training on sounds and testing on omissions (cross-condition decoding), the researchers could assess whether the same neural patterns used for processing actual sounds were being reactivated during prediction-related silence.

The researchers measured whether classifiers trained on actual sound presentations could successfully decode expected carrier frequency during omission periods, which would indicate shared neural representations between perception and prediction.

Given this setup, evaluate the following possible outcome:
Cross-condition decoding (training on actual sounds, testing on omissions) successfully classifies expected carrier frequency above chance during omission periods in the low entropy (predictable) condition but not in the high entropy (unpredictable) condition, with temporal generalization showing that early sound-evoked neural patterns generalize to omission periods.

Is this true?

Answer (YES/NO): NO